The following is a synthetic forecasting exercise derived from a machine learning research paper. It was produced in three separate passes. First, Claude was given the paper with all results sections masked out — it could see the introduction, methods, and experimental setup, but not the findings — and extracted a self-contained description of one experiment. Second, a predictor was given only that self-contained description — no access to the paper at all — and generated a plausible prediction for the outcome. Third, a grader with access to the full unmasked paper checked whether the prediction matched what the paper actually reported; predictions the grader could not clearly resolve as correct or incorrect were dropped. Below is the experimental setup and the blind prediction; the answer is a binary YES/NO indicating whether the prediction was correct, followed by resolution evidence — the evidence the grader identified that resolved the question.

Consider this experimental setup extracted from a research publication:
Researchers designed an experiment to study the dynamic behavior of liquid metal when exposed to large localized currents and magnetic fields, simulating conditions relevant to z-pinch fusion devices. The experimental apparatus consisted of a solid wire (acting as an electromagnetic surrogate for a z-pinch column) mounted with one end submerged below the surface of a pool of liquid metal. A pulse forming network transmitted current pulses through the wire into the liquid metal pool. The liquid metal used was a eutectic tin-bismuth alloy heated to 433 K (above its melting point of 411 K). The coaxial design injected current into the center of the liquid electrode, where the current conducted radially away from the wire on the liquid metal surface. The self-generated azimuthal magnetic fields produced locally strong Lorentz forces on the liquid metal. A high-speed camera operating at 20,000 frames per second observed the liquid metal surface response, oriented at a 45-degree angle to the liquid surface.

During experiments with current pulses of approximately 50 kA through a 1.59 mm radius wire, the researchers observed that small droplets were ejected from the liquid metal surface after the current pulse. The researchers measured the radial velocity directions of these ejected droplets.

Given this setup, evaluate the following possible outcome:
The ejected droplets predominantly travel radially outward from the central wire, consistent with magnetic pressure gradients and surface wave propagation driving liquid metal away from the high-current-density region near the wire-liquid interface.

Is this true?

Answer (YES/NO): NO